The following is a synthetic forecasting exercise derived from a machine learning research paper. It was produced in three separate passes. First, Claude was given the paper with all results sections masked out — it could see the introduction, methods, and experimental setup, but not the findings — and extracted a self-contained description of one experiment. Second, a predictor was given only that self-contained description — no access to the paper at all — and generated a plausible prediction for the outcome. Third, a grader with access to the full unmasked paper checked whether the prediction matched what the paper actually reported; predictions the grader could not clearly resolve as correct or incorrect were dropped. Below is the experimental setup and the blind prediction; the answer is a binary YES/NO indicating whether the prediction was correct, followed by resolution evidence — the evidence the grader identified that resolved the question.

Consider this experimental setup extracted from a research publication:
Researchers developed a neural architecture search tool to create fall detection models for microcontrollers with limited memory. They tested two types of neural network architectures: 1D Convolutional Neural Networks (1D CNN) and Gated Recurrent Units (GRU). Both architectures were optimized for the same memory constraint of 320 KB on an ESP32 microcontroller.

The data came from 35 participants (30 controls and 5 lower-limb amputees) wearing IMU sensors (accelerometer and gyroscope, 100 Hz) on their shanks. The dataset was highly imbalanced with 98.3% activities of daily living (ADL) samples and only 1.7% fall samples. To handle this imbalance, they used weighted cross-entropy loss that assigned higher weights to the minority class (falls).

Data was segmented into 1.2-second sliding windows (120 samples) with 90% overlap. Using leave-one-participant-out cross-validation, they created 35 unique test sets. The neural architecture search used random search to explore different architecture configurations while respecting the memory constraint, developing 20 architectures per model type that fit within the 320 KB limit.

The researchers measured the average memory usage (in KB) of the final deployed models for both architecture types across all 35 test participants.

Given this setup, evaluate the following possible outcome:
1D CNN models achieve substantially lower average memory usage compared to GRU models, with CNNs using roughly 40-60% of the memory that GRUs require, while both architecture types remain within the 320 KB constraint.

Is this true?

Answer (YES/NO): NO